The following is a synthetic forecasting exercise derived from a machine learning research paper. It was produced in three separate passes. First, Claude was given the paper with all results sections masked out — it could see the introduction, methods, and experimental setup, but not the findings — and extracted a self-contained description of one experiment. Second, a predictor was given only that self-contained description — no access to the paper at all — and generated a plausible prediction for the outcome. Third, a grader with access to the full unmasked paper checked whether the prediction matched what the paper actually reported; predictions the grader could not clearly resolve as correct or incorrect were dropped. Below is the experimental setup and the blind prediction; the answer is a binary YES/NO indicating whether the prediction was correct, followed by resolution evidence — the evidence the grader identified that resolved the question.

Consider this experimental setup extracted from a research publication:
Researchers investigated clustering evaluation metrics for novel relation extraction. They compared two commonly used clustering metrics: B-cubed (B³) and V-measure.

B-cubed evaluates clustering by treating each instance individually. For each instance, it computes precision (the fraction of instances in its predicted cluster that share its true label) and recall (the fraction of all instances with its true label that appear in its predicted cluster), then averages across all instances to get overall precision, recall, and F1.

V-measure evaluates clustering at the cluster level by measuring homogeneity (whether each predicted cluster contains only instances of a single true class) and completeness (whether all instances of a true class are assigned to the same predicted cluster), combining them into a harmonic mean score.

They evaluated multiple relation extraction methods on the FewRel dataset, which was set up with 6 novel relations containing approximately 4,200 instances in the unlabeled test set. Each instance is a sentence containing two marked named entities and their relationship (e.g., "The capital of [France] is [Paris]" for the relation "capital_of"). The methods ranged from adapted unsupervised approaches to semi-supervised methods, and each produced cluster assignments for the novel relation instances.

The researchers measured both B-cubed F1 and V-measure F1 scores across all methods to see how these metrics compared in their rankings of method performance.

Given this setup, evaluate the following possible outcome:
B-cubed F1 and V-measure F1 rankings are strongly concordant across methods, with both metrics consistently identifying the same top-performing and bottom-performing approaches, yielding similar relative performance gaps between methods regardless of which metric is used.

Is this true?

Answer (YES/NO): YES